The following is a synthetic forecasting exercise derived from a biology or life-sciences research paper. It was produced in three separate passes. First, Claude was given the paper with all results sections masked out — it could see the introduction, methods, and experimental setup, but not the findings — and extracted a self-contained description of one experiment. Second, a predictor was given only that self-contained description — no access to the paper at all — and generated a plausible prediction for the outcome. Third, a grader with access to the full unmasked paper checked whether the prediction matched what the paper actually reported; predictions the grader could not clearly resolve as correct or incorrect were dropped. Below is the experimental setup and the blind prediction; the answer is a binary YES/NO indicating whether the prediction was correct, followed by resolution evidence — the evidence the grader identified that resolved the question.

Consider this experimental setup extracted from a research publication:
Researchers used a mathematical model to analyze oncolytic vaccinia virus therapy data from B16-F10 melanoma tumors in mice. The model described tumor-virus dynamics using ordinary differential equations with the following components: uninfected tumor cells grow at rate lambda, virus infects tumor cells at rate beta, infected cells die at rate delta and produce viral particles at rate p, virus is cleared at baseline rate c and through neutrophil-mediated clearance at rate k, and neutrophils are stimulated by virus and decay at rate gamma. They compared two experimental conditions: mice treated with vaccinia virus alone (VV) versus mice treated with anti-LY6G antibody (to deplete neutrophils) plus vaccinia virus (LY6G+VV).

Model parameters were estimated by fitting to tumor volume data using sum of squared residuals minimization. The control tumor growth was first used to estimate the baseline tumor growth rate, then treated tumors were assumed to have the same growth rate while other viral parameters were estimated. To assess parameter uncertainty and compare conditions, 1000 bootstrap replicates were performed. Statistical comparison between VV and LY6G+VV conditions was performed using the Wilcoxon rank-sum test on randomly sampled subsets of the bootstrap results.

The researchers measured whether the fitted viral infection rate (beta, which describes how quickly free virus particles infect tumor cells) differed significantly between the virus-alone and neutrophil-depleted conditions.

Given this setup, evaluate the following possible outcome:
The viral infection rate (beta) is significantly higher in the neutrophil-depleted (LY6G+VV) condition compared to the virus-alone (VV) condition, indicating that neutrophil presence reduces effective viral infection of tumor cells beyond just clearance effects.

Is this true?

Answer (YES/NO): NO